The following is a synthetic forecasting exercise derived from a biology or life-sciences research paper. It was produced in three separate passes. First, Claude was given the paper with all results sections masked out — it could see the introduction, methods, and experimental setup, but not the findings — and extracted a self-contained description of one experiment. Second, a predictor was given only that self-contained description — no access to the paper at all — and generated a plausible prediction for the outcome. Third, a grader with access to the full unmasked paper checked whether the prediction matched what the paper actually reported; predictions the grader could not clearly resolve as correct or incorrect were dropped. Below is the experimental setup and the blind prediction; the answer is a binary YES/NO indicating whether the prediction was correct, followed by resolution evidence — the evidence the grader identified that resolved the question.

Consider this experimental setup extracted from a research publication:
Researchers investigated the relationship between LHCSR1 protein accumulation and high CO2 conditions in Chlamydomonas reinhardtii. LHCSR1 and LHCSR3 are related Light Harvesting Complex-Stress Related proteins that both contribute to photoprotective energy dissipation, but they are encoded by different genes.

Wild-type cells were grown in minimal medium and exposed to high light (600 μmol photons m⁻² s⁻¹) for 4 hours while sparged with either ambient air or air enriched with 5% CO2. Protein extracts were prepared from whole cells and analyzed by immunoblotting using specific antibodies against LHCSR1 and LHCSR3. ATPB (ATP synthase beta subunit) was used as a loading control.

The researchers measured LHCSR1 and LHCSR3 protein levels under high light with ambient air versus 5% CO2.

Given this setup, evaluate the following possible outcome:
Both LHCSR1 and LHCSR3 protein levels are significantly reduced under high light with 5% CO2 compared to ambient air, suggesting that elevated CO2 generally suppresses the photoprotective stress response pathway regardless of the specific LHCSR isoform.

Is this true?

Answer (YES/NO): NO